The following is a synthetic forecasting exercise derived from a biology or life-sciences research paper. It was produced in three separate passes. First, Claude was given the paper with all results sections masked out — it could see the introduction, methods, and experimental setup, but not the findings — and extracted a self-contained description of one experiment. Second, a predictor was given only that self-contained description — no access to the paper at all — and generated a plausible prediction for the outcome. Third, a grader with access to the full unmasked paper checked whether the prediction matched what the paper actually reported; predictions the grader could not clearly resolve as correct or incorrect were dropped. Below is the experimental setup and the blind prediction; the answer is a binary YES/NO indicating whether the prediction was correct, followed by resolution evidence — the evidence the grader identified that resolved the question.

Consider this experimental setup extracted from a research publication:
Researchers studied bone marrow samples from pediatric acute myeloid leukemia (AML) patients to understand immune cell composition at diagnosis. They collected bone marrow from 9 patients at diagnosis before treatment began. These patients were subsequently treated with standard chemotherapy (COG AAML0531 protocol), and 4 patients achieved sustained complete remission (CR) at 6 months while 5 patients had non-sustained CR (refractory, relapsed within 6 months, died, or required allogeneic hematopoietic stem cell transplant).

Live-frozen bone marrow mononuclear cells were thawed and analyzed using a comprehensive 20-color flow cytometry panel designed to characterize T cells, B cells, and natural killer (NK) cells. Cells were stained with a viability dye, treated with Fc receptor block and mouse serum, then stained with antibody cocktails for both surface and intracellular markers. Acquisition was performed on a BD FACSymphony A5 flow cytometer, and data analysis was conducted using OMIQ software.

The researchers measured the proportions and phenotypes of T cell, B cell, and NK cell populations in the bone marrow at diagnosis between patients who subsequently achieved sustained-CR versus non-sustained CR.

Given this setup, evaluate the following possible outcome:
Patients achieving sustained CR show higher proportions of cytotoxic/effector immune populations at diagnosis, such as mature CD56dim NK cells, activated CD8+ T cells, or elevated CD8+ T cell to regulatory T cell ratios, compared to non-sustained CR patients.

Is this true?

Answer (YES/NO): NO